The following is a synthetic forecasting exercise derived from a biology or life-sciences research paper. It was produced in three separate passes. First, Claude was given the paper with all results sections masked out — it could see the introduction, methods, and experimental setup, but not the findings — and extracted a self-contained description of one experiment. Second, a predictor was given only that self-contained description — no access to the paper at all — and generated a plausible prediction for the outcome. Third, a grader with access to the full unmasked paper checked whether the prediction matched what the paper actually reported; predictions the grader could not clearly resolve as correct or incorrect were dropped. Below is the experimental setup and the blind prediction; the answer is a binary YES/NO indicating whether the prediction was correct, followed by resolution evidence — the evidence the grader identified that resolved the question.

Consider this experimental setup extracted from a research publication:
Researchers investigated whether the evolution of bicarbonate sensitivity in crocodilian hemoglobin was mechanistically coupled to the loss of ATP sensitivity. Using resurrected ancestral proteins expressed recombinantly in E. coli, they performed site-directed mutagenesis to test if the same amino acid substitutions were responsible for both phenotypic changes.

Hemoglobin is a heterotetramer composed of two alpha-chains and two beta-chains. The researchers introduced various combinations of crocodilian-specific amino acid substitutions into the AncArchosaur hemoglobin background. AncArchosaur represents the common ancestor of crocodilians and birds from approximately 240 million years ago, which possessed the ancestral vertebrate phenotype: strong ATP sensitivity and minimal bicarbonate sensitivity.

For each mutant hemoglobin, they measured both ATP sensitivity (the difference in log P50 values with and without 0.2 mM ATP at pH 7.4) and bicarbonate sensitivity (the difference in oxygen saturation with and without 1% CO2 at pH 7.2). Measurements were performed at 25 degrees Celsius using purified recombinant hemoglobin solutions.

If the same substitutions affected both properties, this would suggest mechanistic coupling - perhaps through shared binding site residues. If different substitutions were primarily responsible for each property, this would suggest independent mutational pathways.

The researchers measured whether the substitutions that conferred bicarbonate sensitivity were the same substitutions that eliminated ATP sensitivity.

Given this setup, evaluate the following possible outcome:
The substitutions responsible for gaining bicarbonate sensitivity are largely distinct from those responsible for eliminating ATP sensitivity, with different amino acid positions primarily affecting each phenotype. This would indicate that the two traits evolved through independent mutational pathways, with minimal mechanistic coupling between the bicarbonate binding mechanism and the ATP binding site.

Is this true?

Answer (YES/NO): YES